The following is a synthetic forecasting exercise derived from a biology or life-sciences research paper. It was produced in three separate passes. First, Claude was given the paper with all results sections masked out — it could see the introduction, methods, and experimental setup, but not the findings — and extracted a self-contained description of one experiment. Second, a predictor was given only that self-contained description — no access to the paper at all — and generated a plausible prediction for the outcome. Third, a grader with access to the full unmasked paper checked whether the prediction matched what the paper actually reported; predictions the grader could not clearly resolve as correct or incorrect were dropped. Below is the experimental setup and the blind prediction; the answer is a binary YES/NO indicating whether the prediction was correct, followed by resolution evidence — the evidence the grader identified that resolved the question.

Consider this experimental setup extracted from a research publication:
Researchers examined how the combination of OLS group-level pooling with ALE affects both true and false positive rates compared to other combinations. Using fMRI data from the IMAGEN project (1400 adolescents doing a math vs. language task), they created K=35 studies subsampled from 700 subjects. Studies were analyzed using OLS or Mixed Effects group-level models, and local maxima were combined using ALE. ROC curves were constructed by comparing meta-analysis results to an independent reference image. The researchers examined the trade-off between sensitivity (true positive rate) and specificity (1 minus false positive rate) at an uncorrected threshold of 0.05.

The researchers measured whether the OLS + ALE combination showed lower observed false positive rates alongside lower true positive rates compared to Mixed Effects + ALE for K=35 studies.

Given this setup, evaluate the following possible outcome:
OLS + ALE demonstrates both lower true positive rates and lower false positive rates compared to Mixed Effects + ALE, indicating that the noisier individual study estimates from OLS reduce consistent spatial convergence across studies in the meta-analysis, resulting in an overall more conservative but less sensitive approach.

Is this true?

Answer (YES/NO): YES